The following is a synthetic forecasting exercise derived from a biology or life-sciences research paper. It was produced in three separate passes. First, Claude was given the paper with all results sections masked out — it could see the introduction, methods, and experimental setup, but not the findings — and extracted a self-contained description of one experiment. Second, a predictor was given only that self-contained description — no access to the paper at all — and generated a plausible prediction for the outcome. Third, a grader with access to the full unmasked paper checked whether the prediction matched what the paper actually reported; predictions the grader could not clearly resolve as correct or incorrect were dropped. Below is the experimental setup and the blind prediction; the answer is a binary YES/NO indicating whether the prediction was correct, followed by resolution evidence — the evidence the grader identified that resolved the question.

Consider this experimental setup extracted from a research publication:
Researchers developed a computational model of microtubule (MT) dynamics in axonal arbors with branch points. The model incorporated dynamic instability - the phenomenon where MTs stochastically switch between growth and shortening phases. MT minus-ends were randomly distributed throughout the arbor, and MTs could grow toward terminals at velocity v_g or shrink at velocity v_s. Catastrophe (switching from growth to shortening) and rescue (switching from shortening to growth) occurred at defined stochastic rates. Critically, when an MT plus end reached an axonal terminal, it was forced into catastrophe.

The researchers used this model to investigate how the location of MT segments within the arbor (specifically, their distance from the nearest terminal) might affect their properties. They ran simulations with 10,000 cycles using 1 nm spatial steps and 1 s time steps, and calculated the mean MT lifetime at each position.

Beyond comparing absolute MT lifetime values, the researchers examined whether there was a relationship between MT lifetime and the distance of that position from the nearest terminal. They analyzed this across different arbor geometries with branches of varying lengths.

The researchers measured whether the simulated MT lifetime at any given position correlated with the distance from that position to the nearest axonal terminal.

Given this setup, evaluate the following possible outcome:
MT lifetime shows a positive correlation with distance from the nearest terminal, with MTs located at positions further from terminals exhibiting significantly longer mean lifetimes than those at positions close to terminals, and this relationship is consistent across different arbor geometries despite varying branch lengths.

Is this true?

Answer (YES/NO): YES